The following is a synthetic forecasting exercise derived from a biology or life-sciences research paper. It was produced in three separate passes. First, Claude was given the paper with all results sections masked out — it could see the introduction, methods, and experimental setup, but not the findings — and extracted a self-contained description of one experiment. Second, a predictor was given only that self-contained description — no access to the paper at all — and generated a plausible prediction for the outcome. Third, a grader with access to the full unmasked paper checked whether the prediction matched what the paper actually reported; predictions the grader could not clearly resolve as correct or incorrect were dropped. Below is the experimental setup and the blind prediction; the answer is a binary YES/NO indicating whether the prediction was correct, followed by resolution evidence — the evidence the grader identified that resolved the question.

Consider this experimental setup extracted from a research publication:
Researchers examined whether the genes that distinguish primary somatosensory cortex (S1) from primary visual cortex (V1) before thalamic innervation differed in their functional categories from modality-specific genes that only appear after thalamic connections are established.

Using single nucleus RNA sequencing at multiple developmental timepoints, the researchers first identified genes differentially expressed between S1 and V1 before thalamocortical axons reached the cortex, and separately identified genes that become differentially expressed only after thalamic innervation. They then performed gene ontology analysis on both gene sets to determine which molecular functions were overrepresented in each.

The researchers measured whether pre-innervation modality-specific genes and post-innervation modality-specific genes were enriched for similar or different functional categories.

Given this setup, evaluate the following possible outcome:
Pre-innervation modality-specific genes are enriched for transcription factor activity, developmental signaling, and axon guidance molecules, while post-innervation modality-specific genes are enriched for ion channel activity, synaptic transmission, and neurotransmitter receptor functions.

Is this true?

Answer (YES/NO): NO